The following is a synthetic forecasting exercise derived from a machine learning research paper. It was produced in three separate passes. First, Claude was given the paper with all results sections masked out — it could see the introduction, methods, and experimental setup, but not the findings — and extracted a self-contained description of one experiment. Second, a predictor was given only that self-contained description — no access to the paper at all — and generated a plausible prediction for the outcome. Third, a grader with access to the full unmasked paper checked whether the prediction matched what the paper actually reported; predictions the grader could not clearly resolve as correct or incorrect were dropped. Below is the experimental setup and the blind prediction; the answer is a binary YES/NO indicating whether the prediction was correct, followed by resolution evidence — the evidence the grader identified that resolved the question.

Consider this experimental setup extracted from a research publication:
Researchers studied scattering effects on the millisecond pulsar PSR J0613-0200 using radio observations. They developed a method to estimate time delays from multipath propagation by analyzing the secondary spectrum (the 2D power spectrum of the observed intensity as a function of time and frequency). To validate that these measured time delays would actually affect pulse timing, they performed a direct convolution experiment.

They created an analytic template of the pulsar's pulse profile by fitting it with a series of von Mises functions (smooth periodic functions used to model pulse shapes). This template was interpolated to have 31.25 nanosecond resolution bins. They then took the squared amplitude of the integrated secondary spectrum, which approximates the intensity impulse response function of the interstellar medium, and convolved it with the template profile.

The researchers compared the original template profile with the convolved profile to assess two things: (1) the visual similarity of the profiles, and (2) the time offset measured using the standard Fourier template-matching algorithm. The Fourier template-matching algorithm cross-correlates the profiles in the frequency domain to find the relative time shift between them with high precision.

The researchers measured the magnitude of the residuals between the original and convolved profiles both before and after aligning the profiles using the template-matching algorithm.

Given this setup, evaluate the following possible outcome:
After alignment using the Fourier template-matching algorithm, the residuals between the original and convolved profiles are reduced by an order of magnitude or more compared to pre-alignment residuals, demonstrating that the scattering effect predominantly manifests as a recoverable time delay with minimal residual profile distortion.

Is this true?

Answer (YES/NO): YES